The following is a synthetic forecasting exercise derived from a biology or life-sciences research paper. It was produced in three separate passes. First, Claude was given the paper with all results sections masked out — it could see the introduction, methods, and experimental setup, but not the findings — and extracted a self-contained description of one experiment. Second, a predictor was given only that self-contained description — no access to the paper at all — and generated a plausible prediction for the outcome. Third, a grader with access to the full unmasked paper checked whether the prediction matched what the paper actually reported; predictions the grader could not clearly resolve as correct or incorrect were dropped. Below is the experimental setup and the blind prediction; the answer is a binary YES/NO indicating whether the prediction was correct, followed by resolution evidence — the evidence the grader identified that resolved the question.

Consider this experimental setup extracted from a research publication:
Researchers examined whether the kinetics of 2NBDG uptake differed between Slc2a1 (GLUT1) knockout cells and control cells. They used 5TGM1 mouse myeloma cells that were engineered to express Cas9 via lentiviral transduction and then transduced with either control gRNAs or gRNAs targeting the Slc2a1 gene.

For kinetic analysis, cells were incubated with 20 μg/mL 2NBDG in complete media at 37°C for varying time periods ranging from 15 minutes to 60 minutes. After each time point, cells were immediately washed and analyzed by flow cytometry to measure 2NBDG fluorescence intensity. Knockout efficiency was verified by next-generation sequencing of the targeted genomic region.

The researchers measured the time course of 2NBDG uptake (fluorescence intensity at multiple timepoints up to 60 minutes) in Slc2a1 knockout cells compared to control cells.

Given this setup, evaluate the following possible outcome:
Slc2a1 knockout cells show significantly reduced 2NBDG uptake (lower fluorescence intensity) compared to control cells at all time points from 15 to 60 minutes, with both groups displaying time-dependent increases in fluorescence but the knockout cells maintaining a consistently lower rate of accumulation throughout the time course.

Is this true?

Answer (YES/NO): NO